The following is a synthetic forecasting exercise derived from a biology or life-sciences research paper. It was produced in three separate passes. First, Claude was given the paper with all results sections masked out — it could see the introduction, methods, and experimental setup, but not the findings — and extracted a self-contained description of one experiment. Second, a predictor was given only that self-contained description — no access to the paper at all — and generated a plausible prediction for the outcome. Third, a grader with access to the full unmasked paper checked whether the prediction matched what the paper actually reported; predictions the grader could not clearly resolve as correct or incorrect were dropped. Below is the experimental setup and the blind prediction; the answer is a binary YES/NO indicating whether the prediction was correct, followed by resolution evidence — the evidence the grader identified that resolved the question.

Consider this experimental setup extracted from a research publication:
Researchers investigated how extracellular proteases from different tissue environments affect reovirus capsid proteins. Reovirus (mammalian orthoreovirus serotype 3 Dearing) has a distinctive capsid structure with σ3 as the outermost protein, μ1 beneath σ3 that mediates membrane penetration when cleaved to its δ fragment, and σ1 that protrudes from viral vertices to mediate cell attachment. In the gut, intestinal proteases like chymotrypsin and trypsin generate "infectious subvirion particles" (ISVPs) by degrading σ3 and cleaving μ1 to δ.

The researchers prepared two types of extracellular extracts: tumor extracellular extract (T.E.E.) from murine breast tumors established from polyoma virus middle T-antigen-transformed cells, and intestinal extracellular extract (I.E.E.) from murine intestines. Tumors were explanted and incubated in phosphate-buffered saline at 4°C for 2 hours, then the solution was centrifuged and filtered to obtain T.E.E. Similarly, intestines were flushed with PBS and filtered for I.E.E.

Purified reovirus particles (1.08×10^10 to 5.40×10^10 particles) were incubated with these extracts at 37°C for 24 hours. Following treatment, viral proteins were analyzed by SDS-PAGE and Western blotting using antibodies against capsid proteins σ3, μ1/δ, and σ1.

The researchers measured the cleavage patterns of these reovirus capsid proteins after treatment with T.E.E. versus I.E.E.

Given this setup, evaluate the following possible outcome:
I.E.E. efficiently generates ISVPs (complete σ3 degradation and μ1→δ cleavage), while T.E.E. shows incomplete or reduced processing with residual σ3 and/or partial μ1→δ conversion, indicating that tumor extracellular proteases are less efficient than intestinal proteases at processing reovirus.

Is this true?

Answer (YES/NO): NO